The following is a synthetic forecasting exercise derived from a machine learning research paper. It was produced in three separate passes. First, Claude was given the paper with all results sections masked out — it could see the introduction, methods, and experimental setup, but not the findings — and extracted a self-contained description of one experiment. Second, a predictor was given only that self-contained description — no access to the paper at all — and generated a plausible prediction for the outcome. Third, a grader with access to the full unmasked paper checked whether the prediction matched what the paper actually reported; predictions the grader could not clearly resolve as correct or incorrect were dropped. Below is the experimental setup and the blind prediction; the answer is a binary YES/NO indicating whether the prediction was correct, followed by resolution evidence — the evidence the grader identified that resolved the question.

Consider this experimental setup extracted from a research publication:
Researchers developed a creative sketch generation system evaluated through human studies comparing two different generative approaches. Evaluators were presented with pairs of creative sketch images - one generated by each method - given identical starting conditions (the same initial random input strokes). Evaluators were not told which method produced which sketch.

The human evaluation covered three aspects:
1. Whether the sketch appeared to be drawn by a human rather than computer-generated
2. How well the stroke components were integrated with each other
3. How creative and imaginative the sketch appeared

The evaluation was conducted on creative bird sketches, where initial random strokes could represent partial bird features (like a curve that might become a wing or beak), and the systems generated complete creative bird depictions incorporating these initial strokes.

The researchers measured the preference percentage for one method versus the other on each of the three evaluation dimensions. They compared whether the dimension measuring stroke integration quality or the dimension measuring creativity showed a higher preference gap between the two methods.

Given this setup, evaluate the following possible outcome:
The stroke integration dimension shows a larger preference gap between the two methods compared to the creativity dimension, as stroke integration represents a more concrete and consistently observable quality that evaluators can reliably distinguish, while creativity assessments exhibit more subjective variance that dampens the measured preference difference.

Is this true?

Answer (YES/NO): YES